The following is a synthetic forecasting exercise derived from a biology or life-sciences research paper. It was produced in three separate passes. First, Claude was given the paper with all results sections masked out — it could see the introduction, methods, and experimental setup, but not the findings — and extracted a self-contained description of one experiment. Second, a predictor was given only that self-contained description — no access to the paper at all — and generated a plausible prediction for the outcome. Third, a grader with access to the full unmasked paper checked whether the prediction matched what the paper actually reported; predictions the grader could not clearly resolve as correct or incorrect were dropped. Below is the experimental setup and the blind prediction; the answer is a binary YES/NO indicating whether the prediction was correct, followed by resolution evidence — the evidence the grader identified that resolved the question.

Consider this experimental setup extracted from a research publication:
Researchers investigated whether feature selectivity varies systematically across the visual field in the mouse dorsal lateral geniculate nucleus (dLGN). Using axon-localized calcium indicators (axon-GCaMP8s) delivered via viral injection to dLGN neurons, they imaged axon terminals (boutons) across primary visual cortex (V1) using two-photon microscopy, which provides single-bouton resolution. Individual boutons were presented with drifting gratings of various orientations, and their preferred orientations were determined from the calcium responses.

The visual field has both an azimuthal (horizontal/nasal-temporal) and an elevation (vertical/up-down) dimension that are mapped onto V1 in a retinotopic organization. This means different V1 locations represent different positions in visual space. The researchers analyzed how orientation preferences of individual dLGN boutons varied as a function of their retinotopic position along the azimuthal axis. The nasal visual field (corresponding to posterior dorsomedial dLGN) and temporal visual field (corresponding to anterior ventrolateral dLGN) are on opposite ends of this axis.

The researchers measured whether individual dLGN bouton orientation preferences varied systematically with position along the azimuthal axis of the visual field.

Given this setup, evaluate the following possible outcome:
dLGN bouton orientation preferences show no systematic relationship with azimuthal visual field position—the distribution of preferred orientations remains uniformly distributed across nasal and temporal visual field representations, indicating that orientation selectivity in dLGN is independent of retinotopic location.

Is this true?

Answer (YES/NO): NO